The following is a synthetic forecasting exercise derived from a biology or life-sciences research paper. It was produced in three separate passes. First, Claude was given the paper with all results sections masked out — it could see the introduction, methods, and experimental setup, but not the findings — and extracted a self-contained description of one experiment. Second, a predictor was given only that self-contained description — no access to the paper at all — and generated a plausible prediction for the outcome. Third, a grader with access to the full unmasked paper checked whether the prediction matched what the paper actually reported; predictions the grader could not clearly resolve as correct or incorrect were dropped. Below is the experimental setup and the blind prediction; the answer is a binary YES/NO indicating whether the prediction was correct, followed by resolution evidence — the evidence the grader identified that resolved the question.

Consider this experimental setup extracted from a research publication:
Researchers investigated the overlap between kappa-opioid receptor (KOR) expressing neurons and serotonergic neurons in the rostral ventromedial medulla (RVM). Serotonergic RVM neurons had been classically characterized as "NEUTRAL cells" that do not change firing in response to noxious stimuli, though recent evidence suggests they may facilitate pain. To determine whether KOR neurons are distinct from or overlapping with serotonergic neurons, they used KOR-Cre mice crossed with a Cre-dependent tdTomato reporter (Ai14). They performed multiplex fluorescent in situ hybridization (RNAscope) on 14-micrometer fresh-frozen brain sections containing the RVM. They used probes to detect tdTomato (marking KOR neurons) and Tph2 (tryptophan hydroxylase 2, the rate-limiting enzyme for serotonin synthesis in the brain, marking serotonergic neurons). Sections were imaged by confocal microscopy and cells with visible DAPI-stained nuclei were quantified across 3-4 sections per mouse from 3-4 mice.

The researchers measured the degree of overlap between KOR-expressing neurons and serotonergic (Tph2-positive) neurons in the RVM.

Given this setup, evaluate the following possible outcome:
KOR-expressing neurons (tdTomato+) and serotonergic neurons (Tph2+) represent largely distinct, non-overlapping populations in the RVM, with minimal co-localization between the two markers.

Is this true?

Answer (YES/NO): NO